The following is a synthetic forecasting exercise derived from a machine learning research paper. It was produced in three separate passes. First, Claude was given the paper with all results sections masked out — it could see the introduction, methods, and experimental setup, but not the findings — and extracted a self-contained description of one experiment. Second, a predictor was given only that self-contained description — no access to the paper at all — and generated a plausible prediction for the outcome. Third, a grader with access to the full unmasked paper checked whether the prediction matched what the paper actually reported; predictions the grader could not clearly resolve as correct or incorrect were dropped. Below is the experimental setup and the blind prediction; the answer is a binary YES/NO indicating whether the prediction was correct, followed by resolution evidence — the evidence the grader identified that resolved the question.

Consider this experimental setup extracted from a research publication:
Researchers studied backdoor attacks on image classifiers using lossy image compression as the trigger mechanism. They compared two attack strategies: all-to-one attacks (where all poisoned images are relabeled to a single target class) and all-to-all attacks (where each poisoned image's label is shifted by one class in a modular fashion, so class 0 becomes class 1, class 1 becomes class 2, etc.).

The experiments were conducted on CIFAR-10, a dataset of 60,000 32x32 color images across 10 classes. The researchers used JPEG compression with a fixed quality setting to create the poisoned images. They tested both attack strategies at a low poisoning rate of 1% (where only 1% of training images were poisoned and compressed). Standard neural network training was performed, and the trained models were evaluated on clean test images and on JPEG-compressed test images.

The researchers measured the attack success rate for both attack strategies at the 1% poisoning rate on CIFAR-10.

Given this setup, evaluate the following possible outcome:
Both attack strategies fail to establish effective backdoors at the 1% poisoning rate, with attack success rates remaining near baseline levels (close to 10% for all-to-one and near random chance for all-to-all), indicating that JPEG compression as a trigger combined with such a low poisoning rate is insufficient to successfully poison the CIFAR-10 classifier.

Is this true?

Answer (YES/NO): NO